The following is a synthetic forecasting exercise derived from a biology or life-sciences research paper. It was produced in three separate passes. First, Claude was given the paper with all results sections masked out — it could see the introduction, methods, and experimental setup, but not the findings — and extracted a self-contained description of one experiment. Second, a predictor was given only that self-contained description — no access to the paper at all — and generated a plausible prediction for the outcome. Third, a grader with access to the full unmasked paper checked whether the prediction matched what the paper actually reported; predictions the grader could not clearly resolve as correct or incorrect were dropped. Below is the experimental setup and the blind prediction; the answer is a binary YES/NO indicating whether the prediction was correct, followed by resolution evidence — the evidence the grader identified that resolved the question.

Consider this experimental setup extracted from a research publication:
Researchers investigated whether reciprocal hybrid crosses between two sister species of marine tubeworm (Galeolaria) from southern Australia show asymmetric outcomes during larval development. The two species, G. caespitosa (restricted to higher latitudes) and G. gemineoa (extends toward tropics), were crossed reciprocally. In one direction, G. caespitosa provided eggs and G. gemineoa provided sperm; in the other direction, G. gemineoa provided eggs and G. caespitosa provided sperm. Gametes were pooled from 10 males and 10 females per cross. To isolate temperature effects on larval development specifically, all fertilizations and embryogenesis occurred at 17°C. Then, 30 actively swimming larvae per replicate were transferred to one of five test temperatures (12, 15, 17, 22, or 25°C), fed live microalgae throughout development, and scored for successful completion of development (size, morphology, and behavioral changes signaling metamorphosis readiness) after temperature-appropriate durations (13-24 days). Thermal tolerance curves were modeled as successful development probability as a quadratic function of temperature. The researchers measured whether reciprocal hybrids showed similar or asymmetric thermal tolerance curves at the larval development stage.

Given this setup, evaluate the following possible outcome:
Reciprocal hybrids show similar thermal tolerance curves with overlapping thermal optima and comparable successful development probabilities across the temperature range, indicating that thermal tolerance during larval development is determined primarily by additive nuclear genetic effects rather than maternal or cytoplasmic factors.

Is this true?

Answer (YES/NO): NO